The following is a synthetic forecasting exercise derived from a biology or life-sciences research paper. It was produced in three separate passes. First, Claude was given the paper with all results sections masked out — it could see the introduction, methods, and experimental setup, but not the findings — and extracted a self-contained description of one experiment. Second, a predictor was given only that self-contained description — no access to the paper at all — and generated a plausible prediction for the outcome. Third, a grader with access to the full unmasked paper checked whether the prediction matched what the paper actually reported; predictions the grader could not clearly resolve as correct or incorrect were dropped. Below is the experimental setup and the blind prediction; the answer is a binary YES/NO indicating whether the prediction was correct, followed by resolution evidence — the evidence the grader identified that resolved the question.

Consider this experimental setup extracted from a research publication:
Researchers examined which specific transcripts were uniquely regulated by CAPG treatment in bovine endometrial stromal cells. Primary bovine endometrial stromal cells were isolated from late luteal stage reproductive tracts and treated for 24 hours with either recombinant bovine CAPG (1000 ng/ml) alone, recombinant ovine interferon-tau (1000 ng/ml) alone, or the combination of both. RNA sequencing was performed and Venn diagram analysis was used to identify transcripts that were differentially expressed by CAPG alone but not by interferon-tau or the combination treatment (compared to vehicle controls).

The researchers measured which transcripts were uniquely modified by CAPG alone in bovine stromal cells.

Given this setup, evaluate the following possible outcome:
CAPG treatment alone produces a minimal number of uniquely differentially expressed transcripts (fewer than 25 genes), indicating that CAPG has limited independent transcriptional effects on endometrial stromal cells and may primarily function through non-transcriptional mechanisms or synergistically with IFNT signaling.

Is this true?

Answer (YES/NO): YES